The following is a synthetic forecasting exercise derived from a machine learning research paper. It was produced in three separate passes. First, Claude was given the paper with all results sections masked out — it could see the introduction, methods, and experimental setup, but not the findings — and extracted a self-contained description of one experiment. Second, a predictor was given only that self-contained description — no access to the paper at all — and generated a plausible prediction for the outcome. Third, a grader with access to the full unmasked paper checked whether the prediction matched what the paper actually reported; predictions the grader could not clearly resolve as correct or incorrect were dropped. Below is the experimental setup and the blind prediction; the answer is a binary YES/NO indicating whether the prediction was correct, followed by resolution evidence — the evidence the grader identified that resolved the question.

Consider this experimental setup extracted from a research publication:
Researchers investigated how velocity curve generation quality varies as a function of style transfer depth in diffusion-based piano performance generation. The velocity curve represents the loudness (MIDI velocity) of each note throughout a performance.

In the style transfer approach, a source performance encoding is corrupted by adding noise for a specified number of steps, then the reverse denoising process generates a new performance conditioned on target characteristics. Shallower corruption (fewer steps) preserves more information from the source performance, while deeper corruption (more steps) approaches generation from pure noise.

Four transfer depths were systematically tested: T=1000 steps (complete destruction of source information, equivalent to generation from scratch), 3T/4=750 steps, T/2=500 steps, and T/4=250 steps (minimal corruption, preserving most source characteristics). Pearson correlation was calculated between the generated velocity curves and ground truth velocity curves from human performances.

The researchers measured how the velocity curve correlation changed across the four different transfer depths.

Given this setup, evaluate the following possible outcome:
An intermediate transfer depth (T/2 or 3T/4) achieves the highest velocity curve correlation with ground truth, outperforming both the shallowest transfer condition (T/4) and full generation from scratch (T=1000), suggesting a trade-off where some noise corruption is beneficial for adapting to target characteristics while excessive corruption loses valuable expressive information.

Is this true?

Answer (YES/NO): YES